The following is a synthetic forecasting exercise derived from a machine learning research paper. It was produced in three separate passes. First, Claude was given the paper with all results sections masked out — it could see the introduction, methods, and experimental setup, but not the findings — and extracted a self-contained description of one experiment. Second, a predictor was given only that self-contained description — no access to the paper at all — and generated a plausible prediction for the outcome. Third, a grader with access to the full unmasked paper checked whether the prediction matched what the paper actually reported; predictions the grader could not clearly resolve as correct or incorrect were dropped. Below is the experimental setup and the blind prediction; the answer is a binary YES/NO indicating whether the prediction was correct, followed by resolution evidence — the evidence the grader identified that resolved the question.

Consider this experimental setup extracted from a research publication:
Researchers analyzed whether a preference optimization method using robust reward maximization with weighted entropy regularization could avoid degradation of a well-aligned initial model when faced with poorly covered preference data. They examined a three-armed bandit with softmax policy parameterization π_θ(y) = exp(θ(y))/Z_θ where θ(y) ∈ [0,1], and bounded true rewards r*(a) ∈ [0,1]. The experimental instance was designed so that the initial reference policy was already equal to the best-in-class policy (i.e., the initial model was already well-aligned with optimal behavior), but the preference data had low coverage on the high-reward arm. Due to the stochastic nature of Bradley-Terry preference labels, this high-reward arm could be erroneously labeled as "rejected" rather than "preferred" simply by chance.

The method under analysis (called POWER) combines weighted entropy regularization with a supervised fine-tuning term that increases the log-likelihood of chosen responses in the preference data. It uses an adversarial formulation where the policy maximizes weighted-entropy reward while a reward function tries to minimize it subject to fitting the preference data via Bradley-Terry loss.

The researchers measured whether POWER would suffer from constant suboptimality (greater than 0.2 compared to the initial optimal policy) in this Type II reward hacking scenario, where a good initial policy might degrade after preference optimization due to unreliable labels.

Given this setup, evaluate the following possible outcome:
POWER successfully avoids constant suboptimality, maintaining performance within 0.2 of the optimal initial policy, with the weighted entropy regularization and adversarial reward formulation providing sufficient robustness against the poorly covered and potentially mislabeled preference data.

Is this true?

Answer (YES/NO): NO